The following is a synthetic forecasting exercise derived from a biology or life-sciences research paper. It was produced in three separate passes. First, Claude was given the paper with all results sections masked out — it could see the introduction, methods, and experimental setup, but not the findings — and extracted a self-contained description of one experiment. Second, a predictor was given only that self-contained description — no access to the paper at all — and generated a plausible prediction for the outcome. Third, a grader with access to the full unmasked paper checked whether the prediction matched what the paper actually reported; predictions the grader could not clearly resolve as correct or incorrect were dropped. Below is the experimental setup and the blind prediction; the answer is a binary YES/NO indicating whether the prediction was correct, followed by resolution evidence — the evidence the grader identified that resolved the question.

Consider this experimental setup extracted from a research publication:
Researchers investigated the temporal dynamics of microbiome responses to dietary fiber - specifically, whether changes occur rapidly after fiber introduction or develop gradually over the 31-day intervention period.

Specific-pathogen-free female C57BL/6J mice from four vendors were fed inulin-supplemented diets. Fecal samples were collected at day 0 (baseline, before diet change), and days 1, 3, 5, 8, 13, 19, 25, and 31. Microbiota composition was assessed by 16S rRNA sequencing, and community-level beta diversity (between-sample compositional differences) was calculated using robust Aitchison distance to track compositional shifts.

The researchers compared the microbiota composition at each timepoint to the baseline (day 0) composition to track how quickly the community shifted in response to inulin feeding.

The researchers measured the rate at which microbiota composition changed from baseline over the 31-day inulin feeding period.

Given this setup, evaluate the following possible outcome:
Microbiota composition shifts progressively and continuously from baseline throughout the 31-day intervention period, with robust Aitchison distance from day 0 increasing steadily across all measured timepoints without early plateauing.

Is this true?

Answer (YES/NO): NO